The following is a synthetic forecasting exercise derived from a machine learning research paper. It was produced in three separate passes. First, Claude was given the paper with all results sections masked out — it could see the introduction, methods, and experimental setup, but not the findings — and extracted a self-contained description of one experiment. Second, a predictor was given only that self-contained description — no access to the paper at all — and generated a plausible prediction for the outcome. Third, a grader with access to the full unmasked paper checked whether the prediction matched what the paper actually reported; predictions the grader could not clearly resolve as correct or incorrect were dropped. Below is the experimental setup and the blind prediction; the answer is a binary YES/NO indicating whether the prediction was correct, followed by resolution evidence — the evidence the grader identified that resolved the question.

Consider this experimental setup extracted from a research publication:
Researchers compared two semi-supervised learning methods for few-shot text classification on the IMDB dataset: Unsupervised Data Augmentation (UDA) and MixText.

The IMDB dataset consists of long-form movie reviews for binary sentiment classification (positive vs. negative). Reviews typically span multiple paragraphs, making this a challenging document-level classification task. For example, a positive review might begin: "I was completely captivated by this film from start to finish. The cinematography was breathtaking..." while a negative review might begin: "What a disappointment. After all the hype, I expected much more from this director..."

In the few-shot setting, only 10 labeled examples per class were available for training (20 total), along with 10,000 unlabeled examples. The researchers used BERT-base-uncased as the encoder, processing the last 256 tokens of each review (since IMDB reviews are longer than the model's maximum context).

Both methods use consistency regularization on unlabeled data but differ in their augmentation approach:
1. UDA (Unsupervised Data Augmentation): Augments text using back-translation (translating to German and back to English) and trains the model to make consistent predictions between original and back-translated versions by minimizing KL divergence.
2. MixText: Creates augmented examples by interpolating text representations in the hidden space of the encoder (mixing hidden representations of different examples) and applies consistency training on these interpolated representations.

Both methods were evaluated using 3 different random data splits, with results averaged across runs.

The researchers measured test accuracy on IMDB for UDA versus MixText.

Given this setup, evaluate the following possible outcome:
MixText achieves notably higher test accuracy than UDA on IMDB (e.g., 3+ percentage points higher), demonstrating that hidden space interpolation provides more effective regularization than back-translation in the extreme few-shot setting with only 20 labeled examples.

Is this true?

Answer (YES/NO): NO